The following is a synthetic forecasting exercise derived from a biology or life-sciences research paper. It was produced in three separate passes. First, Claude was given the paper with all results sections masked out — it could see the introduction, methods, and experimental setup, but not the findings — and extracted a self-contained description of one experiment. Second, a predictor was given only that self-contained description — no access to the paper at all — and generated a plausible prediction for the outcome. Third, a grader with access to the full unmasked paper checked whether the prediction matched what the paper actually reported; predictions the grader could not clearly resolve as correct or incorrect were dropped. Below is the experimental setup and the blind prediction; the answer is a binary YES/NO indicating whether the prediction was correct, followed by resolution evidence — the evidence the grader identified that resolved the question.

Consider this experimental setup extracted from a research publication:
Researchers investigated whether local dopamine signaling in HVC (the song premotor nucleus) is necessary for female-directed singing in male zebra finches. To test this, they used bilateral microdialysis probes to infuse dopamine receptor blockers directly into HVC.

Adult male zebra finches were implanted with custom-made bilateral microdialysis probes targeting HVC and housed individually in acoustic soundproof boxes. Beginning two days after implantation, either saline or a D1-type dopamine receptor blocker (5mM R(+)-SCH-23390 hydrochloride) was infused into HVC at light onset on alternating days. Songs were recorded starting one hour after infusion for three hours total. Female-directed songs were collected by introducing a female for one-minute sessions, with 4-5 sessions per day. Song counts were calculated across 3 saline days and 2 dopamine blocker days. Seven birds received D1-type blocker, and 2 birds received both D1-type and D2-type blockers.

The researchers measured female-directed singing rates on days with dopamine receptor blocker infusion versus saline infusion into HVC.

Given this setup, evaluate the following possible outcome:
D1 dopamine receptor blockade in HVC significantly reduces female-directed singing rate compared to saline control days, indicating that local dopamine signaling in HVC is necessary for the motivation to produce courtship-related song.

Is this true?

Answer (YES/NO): NO